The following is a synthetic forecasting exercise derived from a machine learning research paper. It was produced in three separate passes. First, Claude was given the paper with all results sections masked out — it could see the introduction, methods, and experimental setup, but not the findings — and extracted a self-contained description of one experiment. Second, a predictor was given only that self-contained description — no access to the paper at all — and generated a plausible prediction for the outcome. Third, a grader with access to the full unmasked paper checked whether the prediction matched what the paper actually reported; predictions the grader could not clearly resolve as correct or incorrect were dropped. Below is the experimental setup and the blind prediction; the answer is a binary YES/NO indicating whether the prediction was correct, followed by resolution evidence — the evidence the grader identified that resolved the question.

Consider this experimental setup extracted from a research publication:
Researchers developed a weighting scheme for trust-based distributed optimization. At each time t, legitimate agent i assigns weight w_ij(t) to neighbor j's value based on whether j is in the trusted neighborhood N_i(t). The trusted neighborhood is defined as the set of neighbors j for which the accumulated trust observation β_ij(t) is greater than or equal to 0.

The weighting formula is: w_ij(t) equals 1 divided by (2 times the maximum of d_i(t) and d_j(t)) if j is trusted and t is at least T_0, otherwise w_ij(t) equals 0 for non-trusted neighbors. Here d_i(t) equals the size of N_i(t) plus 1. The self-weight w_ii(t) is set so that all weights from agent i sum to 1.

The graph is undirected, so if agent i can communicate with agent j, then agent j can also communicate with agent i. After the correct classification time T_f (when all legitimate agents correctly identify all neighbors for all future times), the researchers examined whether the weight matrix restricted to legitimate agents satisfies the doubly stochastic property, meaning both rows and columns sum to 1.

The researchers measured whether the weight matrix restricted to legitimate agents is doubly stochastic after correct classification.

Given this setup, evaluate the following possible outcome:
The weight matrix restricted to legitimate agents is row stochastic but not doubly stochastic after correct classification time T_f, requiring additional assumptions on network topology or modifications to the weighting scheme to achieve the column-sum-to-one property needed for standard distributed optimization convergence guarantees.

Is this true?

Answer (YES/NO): NO